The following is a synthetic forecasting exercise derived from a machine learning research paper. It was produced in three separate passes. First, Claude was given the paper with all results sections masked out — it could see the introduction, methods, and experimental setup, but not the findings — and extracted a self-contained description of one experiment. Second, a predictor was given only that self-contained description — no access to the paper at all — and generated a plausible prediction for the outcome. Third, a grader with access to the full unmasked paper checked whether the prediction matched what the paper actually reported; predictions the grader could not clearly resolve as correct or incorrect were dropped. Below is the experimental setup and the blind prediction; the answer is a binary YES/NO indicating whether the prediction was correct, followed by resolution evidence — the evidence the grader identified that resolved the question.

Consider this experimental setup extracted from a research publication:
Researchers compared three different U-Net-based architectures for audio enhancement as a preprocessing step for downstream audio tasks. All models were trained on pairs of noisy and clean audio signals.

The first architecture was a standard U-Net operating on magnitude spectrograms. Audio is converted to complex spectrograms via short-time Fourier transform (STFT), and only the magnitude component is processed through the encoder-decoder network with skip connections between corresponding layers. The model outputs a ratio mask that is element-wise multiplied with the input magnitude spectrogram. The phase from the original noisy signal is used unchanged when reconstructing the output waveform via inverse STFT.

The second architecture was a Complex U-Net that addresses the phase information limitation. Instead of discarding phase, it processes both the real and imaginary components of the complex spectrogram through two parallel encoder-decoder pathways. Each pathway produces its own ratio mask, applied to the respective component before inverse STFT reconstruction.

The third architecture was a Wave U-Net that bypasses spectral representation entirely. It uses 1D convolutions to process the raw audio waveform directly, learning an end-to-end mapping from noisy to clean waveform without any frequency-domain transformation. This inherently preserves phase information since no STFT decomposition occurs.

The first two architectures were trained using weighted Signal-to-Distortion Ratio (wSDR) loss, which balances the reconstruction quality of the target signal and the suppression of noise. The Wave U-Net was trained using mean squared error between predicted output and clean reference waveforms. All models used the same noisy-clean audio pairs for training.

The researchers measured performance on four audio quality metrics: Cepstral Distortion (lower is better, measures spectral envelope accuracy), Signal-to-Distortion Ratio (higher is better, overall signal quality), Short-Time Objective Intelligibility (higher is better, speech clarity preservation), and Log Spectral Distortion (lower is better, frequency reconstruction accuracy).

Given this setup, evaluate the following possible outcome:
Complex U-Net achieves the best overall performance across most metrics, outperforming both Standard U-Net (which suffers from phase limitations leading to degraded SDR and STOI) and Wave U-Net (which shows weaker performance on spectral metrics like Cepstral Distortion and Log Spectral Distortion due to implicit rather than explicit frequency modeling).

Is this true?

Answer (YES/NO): NO